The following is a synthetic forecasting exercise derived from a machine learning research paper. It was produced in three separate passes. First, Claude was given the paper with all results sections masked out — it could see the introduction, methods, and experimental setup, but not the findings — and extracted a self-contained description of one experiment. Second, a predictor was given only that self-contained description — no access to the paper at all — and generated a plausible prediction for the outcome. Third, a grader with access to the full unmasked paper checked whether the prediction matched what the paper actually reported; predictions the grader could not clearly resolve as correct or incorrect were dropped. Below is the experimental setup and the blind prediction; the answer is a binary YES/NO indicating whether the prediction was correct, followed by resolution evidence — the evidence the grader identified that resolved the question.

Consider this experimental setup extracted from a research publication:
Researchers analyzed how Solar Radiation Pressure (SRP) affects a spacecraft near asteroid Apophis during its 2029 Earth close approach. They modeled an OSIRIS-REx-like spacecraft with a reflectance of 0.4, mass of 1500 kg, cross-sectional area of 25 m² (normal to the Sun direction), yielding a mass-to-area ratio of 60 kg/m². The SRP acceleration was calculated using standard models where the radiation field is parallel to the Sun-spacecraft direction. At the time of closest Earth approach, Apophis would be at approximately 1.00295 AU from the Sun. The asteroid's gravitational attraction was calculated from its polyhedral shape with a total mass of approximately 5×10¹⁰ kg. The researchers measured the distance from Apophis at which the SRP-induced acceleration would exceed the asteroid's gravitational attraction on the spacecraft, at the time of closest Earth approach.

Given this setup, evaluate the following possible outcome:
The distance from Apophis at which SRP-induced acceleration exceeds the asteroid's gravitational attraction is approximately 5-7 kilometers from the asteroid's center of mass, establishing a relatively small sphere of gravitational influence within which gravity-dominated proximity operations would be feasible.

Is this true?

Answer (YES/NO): NO